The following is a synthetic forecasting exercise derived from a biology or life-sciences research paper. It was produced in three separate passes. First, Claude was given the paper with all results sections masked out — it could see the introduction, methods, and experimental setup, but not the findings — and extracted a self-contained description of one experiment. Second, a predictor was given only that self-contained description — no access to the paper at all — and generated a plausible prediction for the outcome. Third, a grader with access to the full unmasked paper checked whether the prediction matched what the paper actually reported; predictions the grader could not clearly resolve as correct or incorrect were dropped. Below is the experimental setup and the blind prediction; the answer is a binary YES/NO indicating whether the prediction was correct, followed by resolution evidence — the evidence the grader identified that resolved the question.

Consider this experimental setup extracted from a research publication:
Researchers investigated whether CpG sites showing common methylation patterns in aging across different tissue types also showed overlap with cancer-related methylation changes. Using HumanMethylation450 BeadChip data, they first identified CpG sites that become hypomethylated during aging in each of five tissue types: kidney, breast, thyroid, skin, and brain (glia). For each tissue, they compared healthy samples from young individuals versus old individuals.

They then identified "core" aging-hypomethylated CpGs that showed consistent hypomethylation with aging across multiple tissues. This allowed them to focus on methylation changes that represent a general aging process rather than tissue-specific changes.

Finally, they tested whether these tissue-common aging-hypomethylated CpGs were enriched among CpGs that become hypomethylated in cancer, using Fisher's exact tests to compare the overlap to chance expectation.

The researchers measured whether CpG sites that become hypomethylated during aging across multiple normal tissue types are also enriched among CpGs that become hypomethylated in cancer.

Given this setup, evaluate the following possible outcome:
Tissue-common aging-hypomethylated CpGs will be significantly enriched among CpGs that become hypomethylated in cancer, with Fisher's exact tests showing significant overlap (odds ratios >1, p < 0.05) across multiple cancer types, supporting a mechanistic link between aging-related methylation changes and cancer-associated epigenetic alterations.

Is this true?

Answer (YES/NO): NO